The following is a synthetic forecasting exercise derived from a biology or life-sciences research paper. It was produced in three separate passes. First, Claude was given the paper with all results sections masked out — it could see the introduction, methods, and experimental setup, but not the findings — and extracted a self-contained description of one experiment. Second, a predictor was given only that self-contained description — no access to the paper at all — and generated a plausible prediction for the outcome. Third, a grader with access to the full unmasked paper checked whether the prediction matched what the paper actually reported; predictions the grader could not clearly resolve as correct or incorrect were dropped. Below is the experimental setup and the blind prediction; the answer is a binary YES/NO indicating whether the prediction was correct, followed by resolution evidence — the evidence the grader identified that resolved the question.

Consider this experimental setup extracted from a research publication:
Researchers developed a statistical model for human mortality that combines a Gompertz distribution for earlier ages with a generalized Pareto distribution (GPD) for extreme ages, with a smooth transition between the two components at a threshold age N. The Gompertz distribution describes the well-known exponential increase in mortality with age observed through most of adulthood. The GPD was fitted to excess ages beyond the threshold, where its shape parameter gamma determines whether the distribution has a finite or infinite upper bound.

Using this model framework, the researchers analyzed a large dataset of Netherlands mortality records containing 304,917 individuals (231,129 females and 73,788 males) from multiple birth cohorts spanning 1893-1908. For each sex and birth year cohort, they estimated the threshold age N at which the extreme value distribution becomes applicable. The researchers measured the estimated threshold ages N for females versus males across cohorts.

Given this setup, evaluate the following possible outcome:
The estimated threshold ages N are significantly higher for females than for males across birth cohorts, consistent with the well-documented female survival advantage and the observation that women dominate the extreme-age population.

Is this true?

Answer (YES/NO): NO